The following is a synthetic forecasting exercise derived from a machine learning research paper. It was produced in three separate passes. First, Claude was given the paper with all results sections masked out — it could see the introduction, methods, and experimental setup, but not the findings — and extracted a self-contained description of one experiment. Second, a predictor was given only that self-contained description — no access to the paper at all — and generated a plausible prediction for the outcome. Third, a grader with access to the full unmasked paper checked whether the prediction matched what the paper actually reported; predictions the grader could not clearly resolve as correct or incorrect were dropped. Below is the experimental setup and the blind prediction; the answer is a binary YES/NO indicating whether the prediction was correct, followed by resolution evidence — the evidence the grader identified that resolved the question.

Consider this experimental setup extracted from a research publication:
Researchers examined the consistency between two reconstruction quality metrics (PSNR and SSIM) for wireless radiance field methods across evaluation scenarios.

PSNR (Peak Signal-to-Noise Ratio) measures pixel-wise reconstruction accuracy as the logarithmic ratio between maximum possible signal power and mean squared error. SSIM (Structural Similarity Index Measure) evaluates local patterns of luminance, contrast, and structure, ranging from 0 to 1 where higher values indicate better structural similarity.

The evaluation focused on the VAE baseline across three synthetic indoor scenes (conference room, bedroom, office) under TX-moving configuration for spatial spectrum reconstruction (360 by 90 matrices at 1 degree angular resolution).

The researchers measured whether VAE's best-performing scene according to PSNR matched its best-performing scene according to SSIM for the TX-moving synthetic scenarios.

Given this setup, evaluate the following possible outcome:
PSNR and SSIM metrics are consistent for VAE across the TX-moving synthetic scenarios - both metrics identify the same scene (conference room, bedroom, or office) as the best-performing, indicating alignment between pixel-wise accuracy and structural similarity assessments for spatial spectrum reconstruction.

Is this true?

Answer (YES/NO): YES